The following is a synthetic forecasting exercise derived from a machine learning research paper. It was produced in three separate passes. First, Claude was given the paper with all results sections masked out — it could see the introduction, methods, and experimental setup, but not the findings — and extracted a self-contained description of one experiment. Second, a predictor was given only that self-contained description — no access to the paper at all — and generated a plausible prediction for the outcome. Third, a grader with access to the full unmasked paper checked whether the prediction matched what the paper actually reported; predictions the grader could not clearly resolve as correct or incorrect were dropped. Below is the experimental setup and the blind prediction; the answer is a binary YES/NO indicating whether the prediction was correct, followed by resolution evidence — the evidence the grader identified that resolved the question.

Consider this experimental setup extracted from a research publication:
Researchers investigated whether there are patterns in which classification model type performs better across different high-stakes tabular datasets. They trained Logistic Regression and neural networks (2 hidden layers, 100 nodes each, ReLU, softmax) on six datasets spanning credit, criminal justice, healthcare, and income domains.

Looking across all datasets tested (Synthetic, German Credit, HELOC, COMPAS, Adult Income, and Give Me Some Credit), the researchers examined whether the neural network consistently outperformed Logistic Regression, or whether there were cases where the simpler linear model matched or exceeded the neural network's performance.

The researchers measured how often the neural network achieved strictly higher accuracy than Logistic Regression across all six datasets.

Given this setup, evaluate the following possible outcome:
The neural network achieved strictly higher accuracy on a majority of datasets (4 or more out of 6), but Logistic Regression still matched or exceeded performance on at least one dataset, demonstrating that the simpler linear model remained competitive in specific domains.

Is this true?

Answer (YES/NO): YES